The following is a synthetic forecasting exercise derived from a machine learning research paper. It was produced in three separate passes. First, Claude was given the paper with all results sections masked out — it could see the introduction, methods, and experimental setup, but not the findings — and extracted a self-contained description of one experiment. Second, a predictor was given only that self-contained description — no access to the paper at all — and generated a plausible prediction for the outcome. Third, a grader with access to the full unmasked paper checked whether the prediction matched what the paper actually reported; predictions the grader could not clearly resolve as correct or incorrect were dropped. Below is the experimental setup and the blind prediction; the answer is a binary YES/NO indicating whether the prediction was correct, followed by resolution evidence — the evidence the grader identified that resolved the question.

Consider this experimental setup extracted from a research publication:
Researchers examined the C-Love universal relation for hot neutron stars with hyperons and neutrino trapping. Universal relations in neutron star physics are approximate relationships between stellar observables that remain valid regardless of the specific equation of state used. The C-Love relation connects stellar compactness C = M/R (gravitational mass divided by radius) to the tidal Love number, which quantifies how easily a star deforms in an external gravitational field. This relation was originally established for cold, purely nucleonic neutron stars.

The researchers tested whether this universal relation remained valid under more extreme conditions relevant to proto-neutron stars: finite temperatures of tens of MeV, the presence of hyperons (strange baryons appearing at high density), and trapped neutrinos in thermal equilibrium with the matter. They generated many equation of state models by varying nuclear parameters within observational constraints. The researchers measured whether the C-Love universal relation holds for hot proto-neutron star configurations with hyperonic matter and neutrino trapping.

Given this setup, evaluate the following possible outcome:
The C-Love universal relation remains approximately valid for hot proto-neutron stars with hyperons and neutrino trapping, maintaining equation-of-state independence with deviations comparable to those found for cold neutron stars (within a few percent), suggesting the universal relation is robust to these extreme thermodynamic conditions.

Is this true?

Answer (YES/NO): NO